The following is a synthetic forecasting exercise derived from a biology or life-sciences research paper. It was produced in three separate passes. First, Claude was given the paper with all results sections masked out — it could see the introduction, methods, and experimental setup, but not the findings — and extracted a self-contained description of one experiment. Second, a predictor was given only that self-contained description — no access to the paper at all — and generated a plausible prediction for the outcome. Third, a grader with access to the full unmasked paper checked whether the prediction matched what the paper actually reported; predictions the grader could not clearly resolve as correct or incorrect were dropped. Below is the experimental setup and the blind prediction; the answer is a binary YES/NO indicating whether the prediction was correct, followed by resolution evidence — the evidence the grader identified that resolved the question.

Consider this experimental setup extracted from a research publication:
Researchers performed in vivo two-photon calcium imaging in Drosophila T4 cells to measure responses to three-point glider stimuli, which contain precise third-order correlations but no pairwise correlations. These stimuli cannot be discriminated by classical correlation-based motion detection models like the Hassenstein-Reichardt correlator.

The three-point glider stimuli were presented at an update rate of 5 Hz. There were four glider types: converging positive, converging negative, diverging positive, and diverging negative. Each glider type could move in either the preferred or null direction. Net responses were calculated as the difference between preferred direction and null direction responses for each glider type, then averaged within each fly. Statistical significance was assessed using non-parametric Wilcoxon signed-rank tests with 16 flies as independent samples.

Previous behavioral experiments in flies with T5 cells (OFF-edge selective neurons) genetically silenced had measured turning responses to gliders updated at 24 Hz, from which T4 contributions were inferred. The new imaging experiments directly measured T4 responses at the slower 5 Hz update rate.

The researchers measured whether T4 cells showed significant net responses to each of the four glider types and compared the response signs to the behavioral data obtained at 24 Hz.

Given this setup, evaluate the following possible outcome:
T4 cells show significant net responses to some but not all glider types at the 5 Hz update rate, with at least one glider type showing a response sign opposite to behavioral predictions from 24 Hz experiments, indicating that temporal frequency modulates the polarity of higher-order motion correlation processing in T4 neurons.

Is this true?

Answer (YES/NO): NO